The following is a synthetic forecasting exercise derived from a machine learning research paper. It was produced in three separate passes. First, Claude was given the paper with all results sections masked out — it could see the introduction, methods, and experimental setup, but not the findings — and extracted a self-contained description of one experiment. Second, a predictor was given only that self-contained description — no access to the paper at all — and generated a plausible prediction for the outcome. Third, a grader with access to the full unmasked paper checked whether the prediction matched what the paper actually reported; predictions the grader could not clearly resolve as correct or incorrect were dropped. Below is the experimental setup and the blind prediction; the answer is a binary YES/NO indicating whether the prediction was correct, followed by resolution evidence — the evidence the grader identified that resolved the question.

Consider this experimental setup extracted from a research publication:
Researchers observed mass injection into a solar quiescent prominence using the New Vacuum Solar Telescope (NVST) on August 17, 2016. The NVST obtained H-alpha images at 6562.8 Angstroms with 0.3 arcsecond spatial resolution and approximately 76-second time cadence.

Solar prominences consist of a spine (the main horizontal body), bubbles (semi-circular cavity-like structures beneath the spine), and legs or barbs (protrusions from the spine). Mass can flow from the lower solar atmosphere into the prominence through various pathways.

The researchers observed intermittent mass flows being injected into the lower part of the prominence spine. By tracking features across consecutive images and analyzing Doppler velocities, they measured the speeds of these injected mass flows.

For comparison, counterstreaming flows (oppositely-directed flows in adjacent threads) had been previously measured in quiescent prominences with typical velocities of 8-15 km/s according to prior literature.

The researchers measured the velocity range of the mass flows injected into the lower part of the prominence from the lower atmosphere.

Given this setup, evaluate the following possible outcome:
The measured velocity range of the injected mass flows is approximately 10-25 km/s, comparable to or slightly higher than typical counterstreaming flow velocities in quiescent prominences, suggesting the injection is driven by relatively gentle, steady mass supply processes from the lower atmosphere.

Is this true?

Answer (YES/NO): NO